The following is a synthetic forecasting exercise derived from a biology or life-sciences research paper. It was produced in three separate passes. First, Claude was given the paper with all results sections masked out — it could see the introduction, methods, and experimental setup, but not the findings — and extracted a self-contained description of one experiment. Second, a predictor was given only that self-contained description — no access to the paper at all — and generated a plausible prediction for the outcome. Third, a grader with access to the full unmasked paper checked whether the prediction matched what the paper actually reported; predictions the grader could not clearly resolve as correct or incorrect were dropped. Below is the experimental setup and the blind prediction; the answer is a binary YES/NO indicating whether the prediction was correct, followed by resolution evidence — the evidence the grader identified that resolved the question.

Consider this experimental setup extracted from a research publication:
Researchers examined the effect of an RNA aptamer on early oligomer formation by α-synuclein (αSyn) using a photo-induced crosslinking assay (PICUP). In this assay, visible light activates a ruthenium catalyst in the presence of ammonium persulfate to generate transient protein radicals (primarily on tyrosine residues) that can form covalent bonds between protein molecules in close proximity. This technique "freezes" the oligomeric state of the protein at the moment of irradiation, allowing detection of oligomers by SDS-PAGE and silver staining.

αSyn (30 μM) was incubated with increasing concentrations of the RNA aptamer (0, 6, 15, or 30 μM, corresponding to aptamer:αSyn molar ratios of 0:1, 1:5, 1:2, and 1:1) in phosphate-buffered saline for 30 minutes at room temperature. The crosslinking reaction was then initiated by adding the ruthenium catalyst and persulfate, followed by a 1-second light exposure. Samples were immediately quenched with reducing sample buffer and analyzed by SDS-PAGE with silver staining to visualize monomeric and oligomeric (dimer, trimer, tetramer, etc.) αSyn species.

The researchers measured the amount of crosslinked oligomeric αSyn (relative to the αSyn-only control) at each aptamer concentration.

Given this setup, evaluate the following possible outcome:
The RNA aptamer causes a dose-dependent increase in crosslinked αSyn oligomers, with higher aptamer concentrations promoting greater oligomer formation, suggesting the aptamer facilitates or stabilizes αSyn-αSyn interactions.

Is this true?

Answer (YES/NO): NO